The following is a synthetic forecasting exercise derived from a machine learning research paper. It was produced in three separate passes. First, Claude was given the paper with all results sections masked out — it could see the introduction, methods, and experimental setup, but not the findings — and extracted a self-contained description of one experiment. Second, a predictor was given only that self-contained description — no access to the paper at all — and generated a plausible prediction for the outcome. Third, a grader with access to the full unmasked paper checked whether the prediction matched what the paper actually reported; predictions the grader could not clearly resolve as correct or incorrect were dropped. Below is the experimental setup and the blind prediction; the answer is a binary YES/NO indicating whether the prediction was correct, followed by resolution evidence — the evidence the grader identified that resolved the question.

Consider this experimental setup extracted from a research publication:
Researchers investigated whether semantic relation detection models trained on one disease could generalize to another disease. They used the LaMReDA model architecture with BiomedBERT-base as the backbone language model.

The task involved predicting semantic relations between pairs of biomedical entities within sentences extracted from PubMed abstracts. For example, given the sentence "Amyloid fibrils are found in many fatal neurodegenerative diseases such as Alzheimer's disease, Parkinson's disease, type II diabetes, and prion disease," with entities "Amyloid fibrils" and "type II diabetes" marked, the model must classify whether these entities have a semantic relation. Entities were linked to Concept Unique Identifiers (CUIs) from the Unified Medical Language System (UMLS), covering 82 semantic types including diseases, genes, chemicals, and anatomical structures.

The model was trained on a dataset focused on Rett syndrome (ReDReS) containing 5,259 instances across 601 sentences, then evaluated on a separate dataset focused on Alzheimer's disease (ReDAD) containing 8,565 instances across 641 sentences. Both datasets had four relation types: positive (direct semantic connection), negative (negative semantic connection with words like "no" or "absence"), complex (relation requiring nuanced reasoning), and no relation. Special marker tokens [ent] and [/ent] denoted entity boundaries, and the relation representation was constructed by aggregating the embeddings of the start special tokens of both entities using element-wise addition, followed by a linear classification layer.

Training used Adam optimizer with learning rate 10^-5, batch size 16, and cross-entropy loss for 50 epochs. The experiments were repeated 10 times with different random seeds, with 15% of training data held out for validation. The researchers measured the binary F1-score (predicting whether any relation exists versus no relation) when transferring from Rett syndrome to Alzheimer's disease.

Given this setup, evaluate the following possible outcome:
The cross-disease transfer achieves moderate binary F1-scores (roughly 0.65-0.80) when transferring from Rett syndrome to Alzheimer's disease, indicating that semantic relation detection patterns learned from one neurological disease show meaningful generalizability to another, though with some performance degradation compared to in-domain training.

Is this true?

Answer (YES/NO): NO